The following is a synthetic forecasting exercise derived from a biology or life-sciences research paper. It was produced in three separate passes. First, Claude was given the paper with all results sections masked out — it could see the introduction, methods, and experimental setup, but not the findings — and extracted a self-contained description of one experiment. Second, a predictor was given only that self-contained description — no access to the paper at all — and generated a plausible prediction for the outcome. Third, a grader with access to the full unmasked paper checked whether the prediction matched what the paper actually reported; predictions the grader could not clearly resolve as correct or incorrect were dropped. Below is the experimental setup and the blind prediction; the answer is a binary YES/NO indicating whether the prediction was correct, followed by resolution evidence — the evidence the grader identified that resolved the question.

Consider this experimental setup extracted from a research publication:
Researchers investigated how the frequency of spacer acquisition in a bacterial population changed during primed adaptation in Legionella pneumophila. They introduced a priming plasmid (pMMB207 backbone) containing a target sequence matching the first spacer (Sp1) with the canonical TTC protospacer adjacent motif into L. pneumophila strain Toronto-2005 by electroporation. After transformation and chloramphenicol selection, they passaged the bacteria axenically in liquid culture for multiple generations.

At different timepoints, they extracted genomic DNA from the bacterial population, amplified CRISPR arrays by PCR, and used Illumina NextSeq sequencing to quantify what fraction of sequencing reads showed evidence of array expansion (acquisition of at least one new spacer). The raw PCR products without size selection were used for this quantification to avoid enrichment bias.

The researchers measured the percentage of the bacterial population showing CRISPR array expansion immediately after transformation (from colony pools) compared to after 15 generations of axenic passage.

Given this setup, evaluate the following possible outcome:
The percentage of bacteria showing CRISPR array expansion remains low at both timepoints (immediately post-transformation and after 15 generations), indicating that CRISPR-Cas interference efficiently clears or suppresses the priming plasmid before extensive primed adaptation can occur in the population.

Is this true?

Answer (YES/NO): NO